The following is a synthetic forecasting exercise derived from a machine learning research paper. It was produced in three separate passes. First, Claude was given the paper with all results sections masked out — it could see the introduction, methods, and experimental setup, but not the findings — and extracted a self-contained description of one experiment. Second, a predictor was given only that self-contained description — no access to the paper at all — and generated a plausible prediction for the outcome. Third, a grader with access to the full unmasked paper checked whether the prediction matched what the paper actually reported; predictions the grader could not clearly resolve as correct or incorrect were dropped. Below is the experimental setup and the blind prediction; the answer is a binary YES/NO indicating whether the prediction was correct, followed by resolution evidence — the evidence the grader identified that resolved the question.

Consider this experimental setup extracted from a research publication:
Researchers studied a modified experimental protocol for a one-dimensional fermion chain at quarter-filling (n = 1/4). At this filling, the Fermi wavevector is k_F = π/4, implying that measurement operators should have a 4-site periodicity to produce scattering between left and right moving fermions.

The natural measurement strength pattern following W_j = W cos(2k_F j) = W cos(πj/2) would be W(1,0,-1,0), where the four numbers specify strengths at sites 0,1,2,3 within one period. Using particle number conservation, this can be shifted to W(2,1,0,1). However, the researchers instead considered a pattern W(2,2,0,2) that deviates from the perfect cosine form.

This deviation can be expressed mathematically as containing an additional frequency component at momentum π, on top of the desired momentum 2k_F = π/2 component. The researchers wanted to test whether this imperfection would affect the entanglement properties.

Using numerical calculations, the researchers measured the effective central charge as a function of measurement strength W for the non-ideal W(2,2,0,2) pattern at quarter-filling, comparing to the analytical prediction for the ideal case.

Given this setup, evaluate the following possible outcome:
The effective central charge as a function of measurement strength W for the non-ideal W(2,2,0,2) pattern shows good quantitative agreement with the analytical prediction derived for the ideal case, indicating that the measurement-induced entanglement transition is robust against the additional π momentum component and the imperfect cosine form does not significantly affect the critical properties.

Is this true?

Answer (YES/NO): NO